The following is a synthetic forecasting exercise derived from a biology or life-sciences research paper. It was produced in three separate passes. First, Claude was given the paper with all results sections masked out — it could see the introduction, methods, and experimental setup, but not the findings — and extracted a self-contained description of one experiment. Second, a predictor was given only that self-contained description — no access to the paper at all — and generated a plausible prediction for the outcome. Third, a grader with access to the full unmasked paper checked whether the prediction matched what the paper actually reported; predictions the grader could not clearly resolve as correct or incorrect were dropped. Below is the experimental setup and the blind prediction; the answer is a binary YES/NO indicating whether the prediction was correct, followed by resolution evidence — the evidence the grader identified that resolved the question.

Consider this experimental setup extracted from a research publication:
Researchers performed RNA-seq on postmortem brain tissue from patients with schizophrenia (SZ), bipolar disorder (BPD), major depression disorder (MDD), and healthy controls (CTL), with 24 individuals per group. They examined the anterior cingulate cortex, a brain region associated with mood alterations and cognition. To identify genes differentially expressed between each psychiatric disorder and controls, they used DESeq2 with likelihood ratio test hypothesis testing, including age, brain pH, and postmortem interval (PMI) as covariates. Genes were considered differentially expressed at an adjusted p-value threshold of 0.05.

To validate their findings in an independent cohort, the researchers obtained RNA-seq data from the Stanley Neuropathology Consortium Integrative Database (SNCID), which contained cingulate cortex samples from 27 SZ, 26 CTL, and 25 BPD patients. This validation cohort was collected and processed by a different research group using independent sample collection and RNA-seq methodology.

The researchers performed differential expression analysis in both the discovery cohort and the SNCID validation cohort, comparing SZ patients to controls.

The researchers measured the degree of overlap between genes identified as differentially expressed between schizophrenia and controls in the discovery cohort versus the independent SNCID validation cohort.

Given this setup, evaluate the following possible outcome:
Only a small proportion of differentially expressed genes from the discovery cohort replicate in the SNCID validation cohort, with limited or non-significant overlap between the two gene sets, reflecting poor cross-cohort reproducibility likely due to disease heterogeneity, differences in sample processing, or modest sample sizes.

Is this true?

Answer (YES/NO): NO